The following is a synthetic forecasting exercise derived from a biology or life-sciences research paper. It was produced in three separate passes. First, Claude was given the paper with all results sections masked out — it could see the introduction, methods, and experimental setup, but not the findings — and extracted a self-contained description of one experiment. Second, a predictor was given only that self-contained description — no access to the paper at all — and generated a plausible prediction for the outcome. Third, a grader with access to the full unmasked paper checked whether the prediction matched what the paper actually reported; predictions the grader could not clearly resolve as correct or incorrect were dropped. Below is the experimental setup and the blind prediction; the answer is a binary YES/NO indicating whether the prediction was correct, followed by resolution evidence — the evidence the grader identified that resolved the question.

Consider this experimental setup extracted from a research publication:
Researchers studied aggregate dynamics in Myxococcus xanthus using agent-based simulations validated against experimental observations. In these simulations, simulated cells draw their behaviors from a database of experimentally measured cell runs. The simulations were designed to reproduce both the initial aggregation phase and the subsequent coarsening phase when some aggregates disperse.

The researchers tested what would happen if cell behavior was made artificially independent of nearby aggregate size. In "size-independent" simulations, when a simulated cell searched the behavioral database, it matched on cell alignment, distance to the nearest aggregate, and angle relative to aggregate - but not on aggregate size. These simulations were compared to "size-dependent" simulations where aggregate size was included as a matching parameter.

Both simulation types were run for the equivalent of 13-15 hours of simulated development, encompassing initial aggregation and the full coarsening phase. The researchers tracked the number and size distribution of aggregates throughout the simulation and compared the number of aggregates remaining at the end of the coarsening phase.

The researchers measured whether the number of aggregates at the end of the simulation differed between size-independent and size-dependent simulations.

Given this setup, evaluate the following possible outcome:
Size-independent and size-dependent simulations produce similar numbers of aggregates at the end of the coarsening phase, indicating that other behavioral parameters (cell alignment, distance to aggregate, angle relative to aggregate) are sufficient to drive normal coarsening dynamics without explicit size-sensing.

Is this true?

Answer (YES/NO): NO